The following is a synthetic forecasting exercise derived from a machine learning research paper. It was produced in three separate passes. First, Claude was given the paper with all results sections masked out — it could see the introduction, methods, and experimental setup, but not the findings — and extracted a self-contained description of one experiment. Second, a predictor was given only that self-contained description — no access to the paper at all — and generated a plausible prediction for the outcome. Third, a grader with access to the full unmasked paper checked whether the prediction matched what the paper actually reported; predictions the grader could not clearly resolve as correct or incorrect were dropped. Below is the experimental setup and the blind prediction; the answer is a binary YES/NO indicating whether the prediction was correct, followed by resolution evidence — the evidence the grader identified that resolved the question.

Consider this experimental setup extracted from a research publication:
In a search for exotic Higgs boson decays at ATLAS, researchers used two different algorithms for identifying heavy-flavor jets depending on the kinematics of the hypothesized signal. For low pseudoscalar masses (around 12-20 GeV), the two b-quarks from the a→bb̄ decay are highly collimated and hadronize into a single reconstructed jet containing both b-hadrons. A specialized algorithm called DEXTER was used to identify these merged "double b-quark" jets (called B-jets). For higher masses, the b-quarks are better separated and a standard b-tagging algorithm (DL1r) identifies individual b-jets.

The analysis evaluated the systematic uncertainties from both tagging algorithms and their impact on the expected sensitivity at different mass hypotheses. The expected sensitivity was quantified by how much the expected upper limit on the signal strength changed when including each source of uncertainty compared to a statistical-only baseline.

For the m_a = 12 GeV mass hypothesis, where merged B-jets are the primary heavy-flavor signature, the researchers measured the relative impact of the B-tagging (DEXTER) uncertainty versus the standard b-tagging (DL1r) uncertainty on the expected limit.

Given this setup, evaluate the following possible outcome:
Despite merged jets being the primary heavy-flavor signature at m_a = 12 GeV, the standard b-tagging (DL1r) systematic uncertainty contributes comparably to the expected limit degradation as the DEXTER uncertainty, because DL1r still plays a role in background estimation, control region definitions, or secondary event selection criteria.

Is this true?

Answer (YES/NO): NO